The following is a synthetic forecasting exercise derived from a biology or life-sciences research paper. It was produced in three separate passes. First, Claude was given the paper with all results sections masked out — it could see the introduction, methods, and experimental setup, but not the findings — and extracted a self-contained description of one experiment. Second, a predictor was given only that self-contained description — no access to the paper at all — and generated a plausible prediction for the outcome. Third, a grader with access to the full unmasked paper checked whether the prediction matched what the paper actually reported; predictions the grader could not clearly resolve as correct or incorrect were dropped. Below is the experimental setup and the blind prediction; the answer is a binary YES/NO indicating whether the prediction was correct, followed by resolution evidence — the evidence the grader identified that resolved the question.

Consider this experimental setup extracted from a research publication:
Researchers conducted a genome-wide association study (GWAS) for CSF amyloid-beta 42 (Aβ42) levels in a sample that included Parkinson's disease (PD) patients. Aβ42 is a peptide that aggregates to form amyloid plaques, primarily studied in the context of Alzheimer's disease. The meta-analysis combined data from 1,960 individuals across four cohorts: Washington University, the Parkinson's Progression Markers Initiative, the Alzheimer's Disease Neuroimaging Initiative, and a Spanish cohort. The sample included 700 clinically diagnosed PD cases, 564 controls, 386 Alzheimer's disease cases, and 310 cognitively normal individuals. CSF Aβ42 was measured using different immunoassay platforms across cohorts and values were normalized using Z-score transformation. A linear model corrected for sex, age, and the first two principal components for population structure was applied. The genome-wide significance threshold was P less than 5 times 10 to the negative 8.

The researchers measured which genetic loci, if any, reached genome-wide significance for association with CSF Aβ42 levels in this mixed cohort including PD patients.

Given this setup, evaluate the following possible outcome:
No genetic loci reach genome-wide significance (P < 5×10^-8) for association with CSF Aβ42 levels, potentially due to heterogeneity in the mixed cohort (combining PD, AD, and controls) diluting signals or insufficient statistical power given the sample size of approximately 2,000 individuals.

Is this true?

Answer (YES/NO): NO